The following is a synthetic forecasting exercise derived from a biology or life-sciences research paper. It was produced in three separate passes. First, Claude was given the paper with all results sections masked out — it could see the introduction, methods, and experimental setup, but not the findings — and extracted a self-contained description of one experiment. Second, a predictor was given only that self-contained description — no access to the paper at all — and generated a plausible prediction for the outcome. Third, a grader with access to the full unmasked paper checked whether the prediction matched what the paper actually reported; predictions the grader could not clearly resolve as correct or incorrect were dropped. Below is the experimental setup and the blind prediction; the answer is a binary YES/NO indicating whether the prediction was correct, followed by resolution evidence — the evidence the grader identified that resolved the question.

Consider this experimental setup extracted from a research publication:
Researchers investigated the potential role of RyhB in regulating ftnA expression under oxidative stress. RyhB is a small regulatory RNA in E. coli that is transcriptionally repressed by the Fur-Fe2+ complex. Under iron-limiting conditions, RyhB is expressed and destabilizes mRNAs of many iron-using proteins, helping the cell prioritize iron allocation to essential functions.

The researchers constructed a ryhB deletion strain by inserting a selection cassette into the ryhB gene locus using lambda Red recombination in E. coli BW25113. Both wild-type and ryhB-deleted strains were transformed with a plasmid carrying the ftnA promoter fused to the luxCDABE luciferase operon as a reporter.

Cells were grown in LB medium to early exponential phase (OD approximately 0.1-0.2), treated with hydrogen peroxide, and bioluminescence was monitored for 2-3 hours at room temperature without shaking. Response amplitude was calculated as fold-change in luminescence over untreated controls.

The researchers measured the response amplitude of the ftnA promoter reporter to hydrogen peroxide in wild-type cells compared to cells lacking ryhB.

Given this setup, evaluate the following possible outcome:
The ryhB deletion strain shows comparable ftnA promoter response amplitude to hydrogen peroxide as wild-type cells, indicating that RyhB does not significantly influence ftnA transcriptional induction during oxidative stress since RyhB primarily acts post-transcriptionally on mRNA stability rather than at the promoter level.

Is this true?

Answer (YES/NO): NO